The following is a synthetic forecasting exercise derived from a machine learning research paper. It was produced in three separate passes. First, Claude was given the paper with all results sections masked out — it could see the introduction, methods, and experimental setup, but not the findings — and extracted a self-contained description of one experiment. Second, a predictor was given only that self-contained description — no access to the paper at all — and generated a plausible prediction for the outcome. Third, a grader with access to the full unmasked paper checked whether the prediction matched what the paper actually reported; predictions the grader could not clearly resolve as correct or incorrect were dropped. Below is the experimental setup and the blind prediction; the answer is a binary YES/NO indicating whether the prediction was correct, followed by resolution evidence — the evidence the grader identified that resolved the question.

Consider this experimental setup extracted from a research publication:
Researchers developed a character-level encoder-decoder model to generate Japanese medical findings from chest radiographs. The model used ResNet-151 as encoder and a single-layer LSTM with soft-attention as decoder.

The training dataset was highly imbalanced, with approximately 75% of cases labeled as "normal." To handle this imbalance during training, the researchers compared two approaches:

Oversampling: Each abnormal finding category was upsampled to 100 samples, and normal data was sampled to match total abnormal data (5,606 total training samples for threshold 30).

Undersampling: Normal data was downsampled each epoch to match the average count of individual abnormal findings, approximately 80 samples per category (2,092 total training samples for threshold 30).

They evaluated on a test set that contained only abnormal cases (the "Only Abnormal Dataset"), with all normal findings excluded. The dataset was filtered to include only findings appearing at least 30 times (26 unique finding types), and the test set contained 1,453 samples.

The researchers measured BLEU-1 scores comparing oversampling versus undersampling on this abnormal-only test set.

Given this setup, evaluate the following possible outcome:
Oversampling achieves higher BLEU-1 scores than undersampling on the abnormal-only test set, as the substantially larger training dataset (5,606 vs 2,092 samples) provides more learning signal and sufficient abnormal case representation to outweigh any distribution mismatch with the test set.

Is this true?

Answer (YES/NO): NO